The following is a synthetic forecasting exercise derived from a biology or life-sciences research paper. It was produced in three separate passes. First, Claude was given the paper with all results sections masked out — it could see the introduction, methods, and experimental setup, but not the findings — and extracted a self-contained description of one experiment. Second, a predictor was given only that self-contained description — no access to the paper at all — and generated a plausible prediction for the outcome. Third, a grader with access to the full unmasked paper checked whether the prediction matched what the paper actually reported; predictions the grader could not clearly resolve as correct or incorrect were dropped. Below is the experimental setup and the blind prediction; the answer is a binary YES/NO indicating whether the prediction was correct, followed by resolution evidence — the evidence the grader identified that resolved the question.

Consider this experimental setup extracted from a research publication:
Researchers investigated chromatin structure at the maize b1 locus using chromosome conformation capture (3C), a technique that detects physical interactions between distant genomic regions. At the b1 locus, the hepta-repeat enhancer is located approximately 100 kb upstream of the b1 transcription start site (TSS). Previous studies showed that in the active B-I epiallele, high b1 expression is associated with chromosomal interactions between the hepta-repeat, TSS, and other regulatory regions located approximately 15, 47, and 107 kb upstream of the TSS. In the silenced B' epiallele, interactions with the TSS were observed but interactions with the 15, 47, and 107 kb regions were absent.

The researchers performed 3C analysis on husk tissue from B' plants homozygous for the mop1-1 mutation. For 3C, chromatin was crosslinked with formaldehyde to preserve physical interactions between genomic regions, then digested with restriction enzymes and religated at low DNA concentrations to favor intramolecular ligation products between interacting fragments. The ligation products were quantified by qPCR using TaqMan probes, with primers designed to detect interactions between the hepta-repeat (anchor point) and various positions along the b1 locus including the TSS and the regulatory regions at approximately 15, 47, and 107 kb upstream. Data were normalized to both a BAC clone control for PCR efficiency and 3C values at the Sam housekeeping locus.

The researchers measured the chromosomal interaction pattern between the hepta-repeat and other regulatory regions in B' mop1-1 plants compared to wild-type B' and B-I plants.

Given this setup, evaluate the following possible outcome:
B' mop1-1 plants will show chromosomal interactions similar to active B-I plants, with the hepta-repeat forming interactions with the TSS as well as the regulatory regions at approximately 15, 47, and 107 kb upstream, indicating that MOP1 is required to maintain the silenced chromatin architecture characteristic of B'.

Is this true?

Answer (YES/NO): YES